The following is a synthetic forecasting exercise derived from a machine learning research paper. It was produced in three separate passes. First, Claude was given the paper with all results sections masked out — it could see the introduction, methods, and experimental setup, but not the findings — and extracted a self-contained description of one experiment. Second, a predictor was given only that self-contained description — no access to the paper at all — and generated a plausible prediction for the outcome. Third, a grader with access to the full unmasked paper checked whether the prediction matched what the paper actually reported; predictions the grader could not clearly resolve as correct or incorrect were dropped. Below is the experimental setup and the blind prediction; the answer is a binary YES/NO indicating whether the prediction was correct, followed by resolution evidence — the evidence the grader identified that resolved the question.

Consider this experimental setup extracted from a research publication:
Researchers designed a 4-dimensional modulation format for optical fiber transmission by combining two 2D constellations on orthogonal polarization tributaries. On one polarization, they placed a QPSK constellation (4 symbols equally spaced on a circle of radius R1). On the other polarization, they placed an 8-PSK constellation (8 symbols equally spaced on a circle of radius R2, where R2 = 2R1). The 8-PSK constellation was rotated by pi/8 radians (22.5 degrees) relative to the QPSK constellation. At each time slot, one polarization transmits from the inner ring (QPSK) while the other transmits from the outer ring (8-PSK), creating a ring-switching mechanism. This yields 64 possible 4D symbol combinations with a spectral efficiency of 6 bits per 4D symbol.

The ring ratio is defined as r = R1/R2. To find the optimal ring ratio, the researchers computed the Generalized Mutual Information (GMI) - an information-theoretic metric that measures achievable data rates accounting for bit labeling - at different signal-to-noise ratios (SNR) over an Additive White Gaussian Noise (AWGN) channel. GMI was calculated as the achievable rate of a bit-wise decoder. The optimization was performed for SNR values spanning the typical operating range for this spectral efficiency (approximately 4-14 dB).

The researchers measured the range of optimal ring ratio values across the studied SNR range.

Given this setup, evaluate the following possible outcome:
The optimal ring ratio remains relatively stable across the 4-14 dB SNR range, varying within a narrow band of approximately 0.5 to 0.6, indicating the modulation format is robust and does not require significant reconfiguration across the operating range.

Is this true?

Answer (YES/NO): NO